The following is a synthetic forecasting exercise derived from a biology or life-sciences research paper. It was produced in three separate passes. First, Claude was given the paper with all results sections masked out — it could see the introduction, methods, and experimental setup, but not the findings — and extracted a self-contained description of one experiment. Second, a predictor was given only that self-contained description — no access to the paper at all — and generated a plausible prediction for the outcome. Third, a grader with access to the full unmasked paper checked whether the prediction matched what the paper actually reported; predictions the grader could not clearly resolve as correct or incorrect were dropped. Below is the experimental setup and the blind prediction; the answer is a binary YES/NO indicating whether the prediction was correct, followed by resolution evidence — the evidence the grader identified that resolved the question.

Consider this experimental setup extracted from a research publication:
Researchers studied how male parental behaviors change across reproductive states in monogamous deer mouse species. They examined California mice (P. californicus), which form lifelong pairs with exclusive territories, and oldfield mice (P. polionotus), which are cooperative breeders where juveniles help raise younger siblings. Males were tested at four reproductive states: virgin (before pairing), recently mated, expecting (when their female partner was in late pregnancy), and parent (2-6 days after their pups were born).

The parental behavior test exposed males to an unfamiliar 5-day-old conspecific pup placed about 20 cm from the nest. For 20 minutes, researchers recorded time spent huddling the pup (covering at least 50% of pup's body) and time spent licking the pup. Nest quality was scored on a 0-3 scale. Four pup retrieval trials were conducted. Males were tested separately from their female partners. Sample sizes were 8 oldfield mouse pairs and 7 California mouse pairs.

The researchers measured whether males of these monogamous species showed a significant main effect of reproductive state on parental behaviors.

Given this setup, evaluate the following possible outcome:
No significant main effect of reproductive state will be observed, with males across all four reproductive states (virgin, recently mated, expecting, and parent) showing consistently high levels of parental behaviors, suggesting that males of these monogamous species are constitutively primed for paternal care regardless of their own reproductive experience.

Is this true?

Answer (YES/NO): NO